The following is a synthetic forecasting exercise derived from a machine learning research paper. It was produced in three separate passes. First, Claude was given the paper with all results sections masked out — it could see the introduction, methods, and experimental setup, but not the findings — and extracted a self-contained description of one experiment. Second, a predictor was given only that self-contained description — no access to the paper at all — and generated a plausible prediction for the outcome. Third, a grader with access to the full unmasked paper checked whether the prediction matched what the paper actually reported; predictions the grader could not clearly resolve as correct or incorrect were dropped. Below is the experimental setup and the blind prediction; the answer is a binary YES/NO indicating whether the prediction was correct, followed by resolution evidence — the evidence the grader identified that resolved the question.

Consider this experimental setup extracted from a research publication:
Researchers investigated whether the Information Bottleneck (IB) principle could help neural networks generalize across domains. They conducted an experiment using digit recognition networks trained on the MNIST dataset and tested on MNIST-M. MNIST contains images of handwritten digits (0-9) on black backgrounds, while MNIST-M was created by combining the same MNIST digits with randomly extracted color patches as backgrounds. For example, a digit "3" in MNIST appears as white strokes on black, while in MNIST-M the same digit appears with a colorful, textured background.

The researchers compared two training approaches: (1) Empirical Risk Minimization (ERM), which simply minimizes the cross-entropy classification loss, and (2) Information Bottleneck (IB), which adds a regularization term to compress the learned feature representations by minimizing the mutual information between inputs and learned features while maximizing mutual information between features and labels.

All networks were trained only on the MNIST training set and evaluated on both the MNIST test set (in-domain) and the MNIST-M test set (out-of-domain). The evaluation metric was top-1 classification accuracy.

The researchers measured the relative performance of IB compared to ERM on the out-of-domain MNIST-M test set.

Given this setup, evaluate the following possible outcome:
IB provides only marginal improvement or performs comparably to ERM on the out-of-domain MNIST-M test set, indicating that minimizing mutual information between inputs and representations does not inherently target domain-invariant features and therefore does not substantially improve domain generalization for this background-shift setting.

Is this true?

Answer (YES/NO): NO